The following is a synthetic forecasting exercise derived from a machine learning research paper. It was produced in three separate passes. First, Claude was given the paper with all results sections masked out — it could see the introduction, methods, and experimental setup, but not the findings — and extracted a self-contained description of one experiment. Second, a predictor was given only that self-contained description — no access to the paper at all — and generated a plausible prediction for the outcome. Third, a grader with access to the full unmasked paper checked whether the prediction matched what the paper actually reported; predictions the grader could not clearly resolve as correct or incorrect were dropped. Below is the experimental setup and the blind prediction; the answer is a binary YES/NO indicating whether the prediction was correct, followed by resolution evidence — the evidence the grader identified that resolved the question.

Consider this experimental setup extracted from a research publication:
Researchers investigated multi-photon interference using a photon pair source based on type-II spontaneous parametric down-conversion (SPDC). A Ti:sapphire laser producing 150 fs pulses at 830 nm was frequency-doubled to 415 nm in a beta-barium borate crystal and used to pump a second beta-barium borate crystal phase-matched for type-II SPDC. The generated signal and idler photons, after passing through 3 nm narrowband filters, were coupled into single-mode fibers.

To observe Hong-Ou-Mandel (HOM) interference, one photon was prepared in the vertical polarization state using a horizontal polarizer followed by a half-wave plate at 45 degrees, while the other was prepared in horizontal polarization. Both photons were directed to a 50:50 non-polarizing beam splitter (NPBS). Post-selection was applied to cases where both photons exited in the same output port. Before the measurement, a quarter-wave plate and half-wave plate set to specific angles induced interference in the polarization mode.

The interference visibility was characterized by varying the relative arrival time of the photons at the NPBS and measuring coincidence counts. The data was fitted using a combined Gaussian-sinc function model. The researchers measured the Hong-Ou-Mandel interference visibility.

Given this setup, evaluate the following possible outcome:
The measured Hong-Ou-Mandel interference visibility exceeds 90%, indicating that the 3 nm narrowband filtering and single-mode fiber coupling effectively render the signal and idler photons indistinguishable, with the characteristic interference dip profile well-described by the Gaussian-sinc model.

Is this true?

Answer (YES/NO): YES